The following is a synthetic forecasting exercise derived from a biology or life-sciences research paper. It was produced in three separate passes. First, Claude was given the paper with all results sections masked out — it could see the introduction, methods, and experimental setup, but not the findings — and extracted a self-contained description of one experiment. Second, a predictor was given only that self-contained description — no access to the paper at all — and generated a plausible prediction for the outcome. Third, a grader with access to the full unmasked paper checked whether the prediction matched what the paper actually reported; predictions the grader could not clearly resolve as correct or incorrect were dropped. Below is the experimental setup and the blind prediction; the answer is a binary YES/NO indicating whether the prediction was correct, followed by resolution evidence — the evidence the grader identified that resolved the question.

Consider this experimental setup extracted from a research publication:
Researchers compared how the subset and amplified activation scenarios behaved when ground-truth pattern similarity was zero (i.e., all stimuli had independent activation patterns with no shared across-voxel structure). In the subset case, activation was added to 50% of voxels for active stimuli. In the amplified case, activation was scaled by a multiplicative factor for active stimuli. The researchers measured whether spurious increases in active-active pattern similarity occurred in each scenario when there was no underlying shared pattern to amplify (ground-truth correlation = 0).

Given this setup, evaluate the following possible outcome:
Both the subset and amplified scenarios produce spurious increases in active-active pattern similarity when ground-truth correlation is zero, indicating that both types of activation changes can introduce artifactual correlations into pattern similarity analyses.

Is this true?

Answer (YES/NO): NO